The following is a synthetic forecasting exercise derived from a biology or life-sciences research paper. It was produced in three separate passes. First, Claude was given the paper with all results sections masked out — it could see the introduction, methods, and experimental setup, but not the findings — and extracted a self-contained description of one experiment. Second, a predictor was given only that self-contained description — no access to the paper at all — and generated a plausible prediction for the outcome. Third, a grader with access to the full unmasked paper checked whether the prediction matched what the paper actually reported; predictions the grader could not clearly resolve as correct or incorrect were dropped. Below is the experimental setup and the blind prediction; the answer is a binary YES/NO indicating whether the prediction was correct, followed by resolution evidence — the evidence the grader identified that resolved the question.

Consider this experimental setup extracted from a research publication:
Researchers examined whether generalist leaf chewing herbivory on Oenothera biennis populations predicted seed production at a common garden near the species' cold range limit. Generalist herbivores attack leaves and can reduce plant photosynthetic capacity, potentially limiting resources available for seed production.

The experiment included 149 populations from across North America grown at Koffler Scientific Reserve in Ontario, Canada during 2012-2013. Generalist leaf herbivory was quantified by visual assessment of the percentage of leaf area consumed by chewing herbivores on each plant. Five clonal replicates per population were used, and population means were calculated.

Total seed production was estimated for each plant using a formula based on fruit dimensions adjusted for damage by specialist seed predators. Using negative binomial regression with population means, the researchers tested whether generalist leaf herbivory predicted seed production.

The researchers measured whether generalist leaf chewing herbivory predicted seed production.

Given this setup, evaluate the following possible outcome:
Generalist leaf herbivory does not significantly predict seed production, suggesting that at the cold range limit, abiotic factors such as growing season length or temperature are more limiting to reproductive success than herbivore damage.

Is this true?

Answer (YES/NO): NO